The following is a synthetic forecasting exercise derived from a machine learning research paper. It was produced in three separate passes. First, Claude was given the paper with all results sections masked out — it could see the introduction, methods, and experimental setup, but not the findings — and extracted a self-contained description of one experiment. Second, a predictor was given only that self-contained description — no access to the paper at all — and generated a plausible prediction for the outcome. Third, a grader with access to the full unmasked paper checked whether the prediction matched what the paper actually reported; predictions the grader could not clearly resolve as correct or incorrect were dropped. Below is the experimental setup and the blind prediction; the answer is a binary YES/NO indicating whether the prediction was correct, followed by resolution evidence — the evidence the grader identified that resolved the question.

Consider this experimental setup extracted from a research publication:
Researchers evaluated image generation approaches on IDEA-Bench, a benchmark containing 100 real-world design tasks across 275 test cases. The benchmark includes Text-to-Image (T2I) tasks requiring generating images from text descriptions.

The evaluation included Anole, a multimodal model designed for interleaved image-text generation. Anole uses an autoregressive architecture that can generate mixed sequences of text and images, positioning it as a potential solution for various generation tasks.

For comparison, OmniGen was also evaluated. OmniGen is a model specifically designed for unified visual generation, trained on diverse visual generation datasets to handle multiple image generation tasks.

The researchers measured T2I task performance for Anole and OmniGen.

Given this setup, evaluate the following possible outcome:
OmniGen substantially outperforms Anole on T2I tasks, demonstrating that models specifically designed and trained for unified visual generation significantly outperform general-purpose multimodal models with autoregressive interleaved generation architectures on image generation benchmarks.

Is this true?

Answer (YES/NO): YES